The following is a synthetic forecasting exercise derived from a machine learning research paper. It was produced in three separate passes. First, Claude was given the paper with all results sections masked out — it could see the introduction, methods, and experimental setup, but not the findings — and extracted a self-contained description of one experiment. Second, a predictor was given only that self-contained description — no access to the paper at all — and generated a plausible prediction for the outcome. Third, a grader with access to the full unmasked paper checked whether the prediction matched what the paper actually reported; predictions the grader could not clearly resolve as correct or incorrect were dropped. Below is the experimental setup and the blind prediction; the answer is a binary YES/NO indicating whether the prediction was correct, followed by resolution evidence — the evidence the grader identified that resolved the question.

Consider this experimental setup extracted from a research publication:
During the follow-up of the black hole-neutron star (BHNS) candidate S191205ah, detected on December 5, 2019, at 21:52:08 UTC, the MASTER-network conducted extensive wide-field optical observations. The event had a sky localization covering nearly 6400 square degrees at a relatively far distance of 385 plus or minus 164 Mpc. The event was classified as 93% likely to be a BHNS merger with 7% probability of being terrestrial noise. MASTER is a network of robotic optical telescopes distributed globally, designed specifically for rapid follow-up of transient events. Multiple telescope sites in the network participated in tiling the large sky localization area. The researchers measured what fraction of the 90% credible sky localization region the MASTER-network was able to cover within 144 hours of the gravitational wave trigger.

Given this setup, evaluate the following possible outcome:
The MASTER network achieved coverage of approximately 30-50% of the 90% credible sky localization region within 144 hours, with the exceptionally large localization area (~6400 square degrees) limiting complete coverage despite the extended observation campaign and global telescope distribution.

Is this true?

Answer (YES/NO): NO